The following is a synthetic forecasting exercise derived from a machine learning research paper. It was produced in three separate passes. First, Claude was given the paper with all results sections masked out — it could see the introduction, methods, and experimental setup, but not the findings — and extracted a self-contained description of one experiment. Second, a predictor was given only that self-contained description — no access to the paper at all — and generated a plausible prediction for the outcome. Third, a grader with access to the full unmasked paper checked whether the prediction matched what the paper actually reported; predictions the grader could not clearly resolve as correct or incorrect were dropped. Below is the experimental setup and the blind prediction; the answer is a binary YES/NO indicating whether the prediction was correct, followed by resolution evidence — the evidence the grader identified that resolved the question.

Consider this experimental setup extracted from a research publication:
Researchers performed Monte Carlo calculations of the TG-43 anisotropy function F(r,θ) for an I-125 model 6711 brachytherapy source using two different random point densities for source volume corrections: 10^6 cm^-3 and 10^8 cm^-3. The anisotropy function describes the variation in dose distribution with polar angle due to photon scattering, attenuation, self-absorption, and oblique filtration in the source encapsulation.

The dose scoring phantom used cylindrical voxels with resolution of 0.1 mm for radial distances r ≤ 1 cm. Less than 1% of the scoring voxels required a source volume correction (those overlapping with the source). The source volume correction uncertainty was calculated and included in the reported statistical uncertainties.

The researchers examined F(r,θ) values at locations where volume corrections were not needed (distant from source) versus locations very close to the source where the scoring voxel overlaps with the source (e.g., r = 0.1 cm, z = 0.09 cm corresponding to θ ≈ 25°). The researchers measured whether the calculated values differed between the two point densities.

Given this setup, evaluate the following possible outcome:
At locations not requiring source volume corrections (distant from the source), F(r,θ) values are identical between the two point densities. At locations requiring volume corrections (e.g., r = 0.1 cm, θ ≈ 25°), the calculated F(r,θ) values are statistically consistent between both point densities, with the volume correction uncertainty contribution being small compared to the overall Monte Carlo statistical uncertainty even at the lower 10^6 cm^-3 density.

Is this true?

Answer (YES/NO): NO